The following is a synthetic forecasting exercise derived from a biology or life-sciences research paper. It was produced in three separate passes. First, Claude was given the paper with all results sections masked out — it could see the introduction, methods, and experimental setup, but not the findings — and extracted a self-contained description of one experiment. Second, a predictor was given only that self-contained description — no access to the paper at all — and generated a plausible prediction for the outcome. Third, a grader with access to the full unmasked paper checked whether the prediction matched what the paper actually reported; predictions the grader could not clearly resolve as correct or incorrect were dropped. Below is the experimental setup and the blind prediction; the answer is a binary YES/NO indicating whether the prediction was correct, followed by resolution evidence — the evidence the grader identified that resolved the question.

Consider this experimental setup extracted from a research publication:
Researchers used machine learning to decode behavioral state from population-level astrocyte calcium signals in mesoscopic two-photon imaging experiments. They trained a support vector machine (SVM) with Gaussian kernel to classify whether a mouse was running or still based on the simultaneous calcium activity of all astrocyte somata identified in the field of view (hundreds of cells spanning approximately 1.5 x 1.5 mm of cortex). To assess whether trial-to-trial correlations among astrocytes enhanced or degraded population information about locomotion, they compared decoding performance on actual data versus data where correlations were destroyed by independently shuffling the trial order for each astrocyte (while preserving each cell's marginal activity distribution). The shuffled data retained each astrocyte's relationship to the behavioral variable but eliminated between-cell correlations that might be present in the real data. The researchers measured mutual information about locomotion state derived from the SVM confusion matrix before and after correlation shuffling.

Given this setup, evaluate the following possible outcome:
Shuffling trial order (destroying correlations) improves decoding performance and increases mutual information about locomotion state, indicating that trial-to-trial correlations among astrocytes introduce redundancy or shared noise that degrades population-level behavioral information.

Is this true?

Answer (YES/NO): YES